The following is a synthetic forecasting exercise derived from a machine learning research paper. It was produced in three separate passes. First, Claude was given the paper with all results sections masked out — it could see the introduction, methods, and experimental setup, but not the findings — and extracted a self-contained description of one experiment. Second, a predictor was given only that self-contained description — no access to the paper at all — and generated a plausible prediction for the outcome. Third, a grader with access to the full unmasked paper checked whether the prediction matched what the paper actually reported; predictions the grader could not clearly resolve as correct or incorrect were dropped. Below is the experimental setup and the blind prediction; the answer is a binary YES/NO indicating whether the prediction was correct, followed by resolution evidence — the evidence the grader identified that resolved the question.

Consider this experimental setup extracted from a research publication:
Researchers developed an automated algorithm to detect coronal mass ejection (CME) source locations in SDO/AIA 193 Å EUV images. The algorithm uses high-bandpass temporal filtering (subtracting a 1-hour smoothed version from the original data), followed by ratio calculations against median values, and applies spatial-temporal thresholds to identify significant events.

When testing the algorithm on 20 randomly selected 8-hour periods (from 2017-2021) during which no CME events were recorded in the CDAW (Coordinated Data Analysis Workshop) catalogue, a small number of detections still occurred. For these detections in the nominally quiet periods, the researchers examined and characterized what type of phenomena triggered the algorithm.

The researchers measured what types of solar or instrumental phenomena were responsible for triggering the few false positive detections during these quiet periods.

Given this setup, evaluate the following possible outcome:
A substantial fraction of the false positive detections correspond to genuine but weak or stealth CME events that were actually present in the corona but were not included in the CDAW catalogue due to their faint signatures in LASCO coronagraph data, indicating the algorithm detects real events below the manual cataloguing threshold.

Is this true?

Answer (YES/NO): NO